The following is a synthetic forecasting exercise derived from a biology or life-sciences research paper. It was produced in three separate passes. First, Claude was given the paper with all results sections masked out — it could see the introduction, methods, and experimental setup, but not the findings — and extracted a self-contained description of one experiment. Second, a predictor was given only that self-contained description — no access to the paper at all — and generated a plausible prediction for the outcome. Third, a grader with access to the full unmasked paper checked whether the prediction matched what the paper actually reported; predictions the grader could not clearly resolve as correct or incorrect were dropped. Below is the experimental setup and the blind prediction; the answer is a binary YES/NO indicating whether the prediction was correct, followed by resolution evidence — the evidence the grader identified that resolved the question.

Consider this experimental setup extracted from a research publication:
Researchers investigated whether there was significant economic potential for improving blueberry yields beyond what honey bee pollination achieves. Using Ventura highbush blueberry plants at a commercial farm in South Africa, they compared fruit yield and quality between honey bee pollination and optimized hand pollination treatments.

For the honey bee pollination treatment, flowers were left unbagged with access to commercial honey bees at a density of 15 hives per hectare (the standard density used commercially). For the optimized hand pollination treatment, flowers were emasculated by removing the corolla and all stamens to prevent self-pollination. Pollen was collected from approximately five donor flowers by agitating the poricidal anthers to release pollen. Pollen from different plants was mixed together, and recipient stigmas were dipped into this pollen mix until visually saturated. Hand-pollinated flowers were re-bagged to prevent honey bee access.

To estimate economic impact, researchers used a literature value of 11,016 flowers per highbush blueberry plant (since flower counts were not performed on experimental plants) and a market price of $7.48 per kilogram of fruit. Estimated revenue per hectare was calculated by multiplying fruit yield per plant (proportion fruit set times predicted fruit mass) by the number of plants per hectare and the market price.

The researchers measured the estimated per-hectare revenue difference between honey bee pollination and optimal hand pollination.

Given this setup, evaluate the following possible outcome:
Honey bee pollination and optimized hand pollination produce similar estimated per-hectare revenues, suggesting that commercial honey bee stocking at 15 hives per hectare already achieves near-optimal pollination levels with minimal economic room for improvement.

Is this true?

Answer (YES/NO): NO